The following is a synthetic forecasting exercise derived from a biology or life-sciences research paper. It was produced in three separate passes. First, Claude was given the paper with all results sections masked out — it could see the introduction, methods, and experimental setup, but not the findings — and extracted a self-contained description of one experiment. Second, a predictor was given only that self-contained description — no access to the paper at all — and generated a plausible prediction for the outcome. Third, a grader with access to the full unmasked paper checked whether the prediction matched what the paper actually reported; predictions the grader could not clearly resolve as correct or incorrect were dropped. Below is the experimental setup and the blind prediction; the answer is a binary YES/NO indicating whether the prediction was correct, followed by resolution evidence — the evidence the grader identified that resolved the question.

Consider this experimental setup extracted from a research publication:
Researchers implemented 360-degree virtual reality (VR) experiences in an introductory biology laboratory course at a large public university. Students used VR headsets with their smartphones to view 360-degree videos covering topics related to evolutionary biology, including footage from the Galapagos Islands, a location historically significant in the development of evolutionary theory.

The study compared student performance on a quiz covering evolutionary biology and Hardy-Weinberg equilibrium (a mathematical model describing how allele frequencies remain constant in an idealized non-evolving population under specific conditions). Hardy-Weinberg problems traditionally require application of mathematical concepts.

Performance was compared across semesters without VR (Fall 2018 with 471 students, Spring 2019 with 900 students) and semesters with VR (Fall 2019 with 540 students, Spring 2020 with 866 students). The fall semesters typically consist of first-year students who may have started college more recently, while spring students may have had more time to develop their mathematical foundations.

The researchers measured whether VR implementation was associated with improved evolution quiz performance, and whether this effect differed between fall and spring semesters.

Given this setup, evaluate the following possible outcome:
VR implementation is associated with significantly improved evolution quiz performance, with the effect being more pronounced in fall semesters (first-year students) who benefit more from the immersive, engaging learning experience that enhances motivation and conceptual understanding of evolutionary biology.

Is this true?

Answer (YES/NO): NO